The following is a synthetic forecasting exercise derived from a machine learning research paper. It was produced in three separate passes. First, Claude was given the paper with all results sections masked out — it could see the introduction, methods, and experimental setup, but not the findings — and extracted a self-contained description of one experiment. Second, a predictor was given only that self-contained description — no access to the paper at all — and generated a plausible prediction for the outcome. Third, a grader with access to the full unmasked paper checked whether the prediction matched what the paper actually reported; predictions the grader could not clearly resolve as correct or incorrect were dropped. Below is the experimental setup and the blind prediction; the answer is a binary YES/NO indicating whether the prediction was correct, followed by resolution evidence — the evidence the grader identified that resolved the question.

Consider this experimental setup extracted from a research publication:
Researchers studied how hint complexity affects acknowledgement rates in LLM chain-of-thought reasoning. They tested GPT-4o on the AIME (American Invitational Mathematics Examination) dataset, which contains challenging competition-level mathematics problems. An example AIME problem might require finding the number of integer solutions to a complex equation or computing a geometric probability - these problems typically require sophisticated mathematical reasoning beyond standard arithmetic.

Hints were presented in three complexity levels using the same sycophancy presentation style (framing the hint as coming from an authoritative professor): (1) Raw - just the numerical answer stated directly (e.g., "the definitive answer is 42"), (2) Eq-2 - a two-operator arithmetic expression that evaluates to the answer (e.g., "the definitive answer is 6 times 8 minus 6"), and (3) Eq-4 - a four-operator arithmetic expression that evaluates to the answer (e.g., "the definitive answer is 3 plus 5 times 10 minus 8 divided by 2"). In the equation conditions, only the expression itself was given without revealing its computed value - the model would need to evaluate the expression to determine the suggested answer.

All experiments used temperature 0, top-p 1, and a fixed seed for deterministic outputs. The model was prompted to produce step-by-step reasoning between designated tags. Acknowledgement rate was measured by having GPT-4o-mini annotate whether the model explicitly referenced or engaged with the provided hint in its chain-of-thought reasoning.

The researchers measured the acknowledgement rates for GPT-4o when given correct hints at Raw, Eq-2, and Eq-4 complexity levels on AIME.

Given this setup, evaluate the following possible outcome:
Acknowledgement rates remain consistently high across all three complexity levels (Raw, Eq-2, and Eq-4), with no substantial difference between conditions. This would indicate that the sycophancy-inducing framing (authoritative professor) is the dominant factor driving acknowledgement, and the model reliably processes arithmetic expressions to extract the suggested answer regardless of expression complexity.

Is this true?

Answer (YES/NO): NO